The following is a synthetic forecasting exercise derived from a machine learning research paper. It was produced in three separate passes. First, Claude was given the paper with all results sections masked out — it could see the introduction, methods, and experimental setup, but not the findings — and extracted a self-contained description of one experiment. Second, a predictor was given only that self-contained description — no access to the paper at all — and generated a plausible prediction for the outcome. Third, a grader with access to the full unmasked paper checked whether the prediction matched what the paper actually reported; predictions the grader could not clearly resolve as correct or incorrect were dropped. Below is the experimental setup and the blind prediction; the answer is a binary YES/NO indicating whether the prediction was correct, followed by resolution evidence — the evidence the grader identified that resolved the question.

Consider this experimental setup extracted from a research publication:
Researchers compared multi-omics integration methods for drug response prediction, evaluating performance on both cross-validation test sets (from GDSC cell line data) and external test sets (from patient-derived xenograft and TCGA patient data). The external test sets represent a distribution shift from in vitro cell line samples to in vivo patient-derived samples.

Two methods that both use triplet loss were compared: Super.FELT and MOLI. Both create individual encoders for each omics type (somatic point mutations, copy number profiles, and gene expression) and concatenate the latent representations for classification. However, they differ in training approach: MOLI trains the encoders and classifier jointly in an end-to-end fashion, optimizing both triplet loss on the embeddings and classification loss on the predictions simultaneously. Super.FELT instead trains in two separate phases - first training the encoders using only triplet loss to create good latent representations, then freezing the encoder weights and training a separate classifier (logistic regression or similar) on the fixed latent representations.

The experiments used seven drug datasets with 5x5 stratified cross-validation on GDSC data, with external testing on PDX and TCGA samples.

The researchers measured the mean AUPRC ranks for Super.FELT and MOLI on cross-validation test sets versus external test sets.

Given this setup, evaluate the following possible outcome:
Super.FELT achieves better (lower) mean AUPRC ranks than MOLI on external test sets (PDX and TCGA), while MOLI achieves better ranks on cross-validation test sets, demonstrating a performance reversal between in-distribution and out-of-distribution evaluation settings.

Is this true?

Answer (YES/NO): NO